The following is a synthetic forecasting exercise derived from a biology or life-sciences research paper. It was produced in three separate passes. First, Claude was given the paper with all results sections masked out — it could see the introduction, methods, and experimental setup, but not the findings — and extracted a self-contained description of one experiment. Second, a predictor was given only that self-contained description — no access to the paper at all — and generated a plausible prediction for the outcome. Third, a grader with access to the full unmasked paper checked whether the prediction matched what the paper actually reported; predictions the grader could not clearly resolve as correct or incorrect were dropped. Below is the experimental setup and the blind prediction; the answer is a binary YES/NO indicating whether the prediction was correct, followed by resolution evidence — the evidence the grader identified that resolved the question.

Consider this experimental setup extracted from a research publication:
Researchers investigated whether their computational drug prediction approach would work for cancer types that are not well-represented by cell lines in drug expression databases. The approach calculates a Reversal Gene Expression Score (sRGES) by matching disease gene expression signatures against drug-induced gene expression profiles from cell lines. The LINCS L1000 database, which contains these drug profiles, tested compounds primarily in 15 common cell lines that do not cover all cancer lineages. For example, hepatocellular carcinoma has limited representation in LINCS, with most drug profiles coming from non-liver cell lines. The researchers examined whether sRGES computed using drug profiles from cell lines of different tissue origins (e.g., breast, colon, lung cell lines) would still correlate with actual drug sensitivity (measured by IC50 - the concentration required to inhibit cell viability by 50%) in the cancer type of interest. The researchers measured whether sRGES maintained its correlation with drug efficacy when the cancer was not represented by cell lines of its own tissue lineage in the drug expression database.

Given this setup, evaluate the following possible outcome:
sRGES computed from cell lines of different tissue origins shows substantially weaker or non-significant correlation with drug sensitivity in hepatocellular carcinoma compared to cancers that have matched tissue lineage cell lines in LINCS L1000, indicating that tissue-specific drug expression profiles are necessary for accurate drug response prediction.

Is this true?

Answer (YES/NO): NO